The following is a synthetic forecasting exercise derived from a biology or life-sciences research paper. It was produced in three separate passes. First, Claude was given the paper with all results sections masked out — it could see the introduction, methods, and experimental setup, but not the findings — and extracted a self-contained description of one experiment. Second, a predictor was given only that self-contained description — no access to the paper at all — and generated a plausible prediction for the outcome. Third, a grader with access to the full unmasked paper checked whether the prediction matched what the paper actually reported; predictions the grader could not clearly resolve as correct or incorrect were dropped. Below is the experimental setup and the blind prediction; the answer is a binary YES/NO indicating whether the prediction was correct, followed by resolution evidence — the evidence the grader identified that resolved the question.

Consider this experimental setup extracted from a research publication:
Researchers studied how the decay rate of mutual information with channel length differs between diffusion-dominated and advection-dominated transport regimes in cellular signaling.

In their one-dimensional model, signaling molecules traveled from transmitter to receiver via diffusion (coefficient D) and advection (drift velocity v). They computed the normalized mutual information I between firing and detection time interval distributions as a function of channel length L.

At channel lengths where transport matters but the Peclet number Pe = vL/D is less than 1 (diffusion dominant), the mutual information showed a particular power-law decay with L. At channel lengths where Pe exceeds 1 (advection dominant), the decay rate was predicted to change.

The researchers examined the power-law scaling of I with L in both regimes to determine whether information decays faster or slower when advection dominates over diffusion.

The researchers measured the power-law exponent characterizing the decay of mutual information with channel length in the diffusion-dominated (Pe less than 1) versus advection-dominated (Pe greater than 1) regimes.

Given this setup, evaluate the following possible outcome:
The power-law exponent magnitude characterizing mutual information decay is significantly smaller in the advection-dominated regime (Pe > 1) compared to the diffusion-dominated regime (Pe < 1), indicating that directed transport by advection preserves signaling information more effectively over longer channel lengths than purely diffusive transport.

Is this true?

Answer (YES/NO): YES